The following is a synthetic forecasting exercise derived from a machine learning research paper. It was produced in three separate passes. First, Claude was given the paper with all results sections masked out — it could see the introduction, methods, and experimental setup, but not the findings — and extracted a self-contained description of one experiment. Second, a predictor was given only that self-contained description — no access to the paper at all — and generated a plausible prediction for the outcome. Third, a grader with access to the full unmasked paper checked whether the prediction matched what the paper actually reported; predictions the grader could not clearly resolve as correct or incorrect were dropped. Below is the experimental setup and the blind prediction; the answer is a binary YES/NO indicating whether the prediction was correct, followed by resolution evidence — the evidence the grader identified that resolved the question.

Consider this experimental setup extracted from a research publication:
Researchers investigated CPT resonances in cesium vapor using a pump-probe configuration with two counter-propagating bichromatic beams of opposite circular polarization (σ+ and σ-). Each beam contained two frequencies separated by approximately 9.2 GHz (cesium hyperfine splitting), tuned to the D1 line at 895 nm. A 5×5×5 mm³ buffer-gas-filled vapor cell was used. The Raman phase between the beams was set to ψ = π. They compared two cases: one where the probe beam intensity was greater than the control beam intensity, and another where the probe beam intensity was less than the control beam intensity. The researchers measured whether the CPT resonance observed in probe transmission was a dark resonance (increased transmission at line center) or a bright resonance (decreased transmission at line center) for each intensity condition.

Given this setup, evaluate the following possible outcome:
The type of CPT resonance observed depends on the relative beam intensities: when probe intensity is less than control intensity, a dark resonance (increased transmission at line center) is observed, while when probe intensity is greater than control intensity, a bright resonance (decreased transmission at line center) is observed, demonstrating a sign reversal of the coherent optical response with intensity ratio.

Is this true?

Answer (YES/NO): NO